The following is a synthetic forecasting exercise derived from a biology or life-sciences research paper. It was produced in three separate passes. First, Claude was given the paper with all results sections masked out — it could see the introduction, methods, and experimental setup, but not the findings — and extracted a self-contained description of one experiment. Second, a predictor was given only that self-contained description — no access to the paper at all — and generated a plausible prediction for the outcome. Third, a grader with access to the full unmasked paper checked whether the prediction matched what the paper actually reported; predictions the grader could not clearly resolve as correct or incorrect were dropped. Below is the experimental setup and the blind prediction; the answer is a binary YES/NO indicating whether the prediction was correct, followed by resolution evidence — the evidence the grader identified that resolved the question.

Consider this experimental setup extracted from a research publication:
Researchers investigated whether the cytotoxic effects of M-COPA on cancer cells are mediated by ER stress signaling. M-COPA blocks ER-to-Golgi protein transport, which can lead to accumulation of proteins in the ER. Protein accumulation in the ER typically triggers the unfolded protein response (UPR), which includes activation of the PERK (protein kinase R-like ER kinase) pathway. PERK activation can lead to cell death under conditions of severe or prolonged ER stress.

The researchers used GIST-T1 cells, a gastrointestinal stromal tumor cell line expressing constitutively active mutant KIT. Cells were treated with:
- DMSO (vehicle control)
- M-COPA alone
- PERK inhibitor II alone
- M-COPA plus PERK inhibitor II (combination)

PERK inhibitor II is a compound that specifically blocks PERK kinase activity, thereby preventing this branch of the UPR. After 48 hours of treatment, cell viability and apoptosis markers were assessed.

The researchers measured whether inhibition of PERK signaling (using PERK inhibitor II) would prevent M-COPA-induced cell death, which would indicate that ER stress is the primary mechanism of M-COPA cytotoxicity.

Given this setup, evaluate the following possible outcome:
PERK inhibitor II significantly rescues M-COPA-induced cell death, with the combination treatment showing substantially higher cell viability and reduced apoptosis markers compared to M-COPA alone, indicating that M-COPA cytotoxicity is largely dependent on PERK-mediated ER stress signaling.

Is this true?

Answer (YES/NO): NO